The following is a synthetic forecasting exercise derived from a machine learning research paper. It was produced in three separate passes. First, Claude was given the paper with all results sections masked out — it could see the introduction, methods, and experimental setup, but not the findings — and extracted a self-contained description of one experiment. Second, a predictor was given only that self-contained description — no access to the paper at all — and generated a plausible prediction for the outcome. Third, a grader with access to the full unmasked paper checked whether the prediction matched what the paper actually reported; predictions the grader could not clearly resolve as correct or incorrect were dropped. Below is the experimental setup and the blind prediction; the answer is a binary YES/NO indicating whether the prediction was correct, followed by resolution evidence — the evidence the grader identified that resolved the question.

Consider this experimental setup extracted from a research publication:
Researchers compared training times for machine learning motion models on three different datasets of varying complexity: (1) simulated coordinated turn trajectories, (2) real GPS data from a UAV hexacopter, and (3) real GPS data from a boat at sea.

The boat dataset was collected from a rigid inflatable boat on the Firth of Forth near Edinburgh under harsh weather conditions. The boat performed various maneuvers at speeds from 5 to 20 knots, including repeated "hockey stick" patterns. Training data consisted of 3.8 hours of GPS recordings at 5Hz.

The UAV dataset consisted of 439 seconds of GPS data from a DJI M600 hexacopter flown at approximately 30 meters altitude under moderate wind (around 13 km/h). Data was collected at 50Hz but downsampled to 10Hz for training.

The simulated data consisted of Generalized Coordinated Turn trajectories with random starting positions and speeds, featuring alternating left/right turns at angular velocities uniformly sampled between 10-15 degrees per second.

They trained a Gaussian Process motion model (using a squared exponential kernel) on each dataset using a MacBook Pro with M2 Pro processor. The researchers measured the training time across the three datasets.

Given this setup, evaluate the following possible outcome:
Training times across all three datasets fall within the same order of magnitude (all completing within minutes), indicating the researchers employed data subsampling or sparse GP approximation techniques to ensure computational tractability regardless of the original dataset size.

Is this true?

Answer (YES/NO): YES